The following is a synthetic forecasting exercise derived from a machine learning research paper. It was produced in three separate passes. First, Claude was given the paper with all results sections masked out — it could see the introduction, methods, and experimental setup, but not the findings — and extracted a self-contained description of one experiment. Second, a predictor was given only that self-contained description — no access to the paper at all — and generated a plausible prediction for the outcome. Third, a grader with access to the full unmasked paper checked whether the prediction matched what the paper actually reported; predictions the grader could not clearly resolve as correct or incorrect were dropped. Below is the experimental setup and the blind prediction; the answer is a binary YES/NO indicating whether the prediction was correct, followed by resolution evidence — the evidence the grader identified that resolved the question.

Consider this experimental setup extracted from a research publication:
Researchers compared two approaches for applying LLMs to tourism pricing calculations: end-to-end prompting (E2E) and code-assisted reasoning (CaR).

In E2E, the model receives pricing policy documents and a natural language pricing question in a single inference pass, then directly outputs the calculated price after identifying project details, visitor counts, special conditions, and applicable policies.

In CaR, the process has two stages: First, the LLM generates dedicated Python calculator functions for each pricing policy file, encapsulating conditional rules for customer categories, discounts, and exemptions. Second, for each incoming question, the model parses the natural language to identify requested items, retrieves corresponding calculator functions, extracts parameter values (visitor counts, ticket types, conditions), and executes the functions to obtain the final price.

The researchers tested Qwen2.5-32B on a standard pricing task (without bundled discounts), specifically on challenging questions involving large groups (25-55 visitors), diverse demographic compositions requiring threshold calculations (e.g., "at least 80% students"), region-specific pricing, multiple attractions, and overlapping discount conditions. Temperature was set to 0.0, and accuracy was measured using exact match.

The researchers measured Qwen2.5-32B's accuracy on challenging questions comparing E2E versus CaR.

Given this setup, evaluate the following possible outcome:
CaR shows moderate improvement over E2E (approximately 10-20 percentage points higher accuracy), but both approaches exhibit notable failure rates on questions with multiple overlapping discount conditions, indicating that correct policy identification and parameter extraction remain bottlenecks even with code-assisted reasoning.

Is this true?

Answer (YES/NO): NO